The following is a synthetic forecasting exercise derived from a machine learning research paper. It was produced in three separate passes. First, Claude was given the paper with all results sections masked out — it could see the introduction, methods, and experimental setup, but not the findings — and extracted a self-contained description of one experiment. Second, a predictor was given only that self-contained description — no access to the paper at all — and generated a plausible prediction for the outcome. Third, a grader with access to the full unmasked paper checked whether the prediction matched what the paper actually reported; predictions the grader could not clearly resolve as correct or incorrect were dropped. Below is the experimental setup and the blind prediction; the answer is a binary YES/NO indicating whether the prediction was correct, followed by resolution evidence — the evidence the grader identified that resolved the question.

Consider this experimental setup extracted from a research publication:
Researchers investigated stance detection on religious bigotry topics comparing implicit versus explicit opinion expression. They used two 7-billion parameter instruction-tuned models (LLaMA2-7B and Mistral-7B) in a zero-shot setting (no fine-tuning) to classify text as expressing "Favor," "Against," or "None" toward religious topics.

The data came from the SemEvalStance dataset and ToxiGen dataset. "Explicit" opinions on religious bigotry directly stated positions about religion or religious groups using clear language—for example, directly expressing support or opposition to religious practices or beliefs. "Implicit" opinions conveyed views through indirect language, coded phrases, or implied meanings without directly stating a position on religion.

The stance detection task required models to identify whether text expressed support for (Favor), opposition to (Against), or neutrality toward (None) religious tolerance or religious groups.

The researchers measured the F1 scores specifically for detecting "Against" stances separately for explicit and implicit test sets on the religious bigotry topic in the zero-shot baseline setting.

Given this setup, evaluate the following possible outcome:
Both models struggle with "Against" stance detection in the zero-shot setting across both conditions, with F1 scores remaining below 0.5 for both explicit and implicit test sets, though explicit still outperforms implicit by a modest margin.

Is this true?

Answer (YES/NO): NO